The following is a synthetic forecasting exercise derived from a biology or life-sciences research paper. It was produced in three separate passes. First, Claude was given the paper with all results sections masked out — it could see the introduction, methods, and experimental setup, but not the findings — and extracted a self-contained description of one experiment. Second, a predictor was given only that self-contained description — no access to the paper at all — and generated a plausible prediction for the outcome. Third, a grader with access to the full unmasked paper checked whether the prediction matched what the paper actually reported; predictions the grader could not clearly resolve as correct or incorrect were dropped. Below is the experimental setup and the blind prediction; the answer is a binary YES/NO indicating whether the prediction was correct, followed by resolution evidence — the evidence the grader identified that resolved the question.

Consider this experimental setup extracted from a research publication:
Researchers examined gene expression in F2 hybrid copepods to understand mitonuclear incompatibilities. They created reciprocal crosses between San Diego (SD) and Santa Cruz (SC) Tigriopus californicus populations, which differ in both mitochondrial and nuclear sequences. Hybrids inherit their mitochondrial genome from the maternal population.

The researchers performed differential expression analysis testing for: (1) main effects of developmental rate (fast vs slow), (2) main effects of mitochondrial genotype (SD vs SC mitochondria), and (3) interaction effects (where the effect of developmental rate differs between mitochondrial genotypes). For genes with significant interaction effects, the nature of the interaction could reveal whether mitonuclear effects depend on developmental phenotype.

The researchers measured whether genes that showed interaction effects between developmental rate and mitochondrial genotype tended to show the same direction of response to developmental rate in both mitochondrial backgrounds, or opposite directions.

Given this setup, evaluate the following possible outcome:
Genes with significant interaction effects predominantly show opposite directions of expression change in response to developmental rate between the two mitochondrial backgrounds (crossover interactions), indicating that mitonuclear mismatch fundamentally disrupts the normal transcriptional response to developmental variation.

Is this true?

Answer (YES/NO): NO